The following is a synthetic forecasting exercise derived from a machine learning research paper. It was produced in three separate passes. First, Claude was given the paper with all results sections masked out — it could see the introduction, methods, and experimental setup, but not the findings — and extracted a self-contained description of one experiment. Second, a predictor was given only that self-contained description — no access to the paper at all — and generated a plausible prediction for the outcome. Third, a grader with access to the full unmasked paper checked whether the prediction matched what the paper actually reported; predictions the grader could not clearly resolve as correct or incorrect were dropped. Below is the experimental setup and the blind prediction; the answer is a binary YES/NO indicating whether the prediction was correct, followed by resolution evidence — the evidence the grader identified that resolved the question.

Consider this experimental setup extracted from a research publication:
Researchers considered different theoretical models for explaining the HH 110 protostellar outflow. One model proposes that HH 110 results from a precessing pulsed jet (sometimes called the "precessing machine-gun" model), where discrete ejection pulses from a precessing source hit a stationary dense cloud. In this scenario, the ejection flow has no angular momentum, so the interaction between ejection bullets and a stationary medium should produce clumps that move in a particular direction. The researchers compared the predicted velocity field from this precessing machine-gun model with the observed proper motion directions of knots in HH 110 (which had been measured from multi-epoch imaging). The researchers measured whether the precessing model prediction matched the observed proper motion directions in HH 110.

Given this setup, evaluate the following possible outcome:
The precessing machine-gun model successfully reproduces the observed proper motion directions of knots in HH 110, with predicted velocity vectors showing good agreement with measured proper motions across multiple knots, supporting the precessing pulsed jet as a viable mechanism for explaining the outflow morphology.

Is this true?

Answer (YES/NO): NO